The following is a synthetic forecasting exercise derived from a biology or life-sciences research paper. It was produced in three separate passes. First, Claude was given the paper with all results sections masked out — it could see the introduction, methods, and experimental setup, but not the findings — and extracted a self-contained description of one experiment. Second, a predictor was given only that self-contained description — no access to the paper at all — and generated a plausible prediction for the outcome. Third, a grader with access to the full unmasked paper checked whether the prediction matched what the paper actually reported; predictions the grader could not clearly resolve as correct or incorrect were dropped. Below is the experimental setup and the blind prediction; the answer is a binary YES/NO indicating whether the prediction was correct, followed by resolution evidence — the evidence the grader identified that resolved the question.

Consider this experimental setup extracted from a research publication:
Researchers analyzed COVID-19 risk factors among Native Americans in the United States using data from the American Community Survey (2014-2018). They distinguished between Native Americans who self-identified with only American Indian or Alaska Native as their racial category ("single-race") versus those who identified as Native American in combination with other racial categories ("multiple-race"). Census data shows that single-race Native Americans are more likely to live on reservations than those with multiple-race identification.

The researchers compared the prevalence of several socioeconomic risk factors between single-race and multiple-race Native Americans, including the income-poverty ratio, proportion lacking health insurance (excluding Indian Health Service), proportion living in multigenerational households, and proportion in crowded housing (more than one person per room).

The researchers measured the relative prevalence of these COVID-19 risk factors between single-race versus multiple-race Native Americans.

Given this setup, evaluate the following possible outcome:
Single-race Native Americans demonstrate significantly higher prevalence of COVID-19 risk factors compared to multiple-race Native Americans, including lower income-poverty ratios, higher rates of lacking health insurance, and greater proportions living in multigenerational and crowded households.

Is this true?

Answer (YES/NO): YES